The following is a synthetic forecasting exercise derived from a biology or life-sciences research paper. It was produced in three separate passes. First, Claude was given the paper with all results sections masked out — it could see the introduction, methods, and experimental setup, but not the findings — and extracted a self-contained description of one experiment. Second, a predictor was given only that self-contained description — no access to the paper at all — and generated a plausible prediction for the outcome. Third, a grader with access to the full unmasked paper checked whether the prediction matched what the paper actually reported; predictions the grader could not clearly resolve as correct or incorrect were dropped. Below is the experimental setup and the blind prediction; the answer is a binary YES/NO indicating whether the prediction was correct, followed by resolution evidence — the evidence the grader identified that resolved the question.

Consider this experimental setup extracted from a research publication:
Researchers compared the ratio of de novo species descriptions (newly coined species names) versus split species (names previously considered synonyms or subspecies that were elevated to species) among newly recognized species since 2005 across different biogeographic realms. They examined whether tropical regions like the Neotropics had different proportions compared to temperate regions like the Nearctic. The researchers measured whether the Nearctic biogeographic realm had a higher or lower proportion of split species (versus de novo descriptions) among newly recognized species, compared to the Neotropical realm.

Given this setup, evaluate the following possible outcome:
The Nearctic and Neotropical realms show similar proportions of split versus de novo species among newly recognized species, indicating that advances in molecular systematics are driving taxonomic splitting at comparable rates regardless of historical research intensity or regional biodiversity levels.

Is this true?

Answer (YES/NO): NO